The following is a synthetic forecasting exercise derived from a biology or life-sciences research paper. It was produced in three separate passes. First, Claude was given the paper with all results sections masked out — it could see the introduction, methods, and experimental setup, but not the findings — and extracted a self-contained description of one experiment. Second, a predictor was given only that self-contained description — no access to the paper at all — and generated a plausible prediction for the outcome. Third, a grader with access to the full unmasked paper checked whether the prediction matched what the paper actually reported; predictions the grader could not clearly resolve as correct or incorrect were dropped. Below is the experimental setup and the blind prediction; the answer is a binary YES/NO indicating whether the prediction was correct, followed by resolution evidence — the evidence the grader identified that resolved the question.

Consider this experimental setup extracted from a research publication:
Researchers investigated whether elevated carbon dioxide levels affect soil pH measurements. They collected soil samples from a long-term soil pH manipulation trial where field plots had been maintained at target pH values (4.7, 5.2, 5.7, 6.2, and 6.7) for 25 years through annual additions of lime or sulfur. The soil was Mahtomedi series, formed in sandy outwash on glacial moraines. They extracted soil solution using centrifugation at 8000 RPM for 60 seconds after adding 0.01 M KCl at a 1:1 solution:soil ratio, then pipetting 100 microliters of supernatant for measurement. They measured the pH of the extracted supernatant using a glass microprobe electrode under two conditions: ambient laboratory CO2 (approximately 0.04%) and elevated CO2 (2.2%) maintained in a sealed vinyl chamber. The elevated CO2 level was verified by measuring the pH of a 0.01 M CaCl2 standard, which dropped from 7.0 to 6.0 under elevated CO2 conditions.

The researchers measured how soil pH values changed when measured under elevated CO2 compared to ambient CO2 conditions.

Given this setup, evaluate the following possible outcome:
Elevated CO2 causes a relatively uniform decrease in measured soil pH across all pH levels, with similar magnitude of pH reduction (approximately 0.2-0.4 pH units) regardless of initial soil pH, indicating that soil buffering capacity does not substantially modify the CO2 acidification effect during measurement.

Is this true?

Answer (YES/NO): NO